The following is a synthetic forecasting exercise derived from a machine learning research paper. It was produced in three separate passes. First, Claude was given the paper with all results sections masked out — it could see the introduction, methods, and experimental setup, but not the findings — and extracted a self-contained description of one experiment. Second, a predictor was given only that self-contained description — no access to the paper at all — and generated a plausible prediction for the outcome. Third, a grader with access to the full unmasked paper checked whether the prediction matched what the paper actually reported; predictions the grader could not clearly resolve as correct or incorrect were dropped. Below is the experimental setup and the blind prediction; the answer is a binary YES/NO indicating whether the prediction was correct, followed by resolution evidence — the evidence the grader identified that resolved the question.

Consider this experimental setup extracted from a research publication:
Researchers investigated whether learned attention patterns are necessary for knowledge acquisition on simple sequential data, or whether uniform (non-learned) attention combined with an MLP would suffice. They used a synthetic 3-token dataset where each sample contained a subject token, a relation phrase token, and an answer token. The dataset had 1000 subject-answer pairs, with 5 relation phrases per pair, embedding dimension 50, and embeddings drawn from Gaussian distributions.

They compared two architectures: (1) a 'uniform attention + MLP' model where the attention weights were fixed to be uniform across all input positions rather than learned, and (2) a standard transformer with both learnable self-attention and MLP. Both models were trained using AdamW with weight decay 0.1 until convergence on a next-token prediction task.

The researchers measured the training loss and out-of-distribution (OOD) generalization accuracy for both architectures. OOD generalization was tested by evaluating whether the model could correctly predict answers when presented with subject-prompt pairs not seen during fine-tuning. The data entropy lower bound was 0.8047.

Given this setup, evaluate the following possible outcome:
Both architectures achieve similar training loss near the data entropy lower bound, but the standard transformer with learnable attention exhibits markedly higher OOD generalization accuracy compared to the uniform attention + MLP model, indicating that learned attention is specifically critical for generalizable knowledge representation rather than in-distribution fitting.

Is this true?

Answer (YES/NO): NO